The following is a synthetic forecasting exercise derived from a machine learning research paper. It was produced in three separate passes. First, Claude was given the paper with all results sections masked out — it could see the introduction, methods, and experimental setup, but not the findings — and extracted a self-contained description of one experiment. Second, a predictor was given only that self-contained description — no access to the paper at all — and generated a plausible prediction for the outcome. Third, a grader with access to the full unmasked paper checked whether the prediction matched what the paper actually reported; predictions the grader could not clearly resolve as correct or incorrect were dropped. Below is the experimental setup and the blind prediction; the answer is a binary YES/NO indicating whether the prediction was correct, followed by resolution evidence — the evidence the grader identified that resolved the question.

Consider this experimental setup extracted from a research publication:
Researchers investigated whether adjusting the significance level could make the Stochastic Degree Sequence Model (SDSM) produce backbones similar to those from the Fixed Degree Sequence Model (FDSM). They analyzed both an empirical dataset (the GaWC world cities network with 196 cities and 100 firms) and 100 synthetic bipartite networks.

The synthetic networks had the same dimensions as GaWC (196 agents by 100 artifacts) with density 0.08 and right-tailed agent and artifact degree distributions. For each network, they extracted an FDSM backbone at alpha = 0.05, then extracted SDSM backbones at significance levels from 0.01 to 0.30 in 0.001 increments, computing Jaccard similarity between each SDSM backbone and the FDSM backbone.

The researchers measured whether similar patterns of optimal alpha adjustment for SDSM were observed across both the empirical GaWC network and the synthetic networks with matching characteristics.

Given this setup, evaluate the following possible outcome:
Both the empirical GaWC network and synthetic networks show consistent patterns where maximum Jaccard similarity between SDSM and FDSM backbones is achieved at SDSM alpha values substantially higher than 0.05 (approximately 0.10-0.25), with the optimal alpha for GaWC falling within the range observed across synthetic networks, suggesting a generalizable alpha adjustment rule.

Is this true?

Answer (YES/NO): YES